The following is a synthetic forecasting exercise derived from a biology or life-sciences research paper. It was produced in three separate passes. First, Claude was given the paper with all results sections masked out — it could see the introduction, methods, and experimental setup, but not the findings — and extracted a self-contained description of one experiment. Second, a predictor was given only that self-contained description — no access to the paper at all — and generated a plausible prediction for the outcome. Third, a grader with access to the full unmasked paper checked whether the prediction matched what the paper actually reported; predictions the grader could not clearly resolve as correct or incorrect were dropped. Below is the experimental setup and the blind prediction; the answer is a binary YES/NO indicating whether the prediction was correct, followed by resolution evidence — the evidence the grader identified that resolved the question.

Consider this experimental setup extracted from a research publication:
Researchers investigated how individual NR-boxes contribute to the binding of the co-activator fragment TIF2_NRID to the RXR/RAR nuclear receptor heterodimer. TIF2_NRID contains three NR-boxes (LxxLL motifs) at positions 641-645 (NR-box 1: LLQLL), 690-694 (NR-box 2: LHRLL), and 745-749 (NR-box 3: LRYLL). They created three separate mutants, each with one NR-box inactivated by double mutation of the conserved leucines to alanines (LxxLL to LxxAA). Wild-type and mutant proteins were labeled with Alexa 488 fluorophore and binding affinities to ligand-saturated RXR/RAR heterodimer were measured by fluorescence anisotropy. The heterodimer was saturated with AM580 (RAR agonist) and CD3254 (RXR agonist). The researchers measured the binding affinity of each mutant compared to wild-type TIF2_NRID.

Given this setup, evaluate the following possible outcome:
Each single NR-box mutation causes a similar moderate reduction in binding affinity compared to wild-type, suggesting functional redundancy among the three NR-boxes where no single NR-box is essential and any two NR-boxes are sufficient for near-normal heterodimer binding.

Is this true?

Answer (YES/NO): NO